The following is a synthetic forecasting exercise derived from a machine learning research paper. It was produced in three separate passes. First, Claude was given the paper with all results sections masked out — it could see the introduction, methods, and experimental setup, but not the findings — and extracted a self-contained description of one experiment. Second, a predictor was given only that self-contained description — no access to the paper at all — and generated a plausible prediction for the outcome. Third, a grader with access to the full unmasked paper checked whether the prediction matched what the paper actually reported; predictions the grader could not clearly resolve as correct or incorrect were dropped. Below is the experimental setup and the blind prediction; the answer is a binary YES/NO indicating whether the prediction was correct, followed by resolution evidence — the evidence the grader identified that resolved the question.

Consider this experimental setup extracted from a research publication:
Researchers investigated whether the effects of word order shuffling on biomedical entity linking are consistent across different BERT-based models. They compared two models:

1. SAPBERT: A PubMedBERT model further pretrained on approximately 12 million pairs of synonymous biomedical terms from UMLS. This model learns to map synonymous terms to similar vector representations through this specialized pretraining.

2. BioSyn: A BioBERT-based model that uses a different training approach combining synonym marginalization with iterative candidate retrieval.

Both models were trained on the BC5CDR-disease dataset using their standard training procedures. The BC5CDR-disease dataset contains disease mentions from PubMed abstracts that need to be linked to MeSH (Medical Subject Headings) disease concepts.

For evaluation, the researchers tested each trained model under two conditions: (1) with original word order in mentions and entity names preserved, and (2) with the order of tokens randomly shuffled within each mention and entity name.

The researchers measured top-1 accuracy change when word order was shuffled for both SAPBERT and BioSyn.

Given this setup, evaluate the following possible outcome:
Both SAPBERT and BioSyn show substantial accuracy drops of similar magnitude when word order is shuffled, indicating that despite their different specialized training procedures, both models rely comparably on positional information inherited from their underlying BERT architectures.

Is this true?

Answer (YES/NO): NO